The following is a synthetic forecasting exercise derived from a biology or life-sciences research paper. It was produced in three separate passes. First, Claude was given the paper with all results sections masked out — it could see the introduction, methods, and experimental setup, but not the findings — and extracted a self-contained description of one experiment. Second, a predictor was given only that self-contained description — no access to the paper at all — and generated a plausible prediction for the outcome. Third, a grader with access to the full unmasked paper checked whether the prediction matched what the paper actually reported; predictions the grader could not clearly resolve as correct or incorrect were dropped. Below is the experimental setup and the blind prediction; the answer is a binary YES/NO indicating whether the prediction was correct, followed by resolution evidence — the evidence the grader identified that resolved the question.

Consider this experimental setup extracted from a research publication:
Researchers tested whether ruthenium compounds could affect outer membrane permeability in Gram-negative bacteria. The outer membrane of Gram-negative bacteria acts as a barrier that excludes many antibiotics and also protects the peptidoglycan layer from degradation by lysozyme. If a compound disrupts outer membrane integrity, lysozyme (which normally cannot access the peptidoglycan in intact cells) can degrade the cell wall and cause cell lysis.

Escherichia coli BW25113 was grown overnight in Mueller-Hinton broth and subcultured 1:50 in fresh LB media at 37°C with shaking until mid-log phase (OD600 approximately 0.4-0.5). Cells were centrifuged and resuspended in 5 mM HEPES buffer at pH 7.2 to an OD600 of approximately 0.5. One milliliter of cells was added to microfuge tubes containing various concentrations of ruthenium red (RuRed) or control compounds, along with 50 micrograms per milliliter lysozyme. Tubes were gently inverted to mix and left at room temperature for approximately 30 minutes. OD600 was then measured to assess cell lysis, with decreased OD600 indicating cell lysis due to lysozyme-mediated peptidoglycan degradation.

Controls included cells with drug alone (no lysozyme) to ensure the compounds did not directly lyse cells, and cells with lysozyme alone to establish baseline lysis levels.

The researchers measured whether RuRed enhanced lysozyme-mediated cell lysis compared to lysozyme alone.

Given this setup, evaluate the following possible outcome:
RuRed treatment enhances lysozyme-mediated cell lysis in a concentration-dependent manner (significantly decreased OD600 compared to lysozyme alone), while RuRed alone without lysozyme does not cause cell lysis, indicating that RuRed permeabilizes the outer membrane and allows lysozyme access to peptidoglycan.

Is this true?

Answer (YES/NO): NO